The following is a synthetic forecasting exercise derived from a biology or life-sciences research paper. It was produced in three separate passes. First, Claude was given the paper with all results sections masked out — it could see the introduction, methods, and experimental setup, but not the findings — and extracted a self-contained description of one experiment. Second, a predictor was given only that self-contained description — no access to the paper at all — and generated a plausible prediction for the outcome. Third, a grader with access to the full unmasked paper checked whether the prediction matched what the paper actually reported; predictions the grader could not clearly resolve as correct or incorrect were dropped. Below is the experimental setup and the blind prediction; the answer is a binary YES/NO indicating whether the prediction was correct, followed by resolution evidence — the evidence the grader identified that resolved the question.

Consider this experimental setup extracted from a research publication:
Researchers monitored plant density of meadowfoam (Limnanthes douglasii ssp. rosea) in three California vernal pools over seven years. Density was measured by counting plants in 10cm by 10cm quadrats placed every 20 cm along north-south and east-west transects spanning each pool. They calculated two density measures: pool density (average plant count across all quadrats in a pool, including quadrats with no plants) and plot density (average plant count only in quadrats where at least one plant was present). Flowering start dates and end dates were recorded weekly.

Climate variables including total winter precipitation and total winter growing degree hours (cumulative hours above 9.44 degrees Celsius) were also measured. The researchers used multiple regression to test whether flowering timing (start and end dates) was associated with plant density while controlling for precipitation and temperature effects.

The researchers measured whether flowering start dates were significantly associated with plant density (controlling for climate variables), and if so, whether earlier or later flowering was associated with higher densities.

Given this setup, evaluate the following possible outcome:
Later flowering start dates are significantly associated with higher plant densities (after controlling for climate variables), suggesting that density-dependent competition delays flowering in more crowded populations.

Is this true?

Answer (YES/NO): NO